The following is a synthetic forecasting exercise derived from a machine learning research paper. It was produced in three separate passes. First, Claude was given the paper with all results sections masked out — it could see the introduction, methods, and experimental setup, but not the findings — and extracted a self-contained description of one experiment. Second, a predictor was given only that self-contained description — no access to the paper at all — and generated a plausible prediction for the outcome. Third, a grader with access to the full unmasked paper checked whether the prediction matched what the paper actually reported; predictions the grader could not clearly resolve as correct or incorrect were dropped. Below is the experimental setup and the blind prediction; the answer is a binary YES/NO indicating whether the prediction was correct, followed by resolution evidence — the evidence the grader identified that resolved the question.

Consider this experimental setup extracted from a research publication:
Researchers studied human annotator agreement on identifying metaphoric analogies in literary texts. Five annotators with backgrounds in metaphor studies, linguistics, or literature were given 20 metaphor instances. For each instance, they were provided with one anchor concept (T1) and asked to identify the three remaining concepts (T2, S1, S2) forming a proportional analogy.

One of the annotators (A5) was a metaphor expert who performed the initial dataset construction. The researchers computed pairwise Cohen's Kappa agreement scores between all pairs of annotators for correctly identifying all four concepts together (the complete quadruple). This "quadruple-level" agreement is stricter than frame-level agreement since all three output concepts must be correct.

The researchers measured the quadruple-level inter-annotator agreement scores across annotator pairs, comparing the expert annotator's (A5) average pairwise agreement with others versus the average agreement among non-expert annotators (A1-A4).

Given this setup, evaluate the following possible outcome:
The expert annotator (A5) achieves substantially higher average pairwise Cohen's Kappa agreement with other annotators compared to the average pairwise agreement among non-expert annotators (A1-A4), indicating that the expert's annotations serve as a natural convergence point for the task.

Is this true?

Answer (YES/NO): YES